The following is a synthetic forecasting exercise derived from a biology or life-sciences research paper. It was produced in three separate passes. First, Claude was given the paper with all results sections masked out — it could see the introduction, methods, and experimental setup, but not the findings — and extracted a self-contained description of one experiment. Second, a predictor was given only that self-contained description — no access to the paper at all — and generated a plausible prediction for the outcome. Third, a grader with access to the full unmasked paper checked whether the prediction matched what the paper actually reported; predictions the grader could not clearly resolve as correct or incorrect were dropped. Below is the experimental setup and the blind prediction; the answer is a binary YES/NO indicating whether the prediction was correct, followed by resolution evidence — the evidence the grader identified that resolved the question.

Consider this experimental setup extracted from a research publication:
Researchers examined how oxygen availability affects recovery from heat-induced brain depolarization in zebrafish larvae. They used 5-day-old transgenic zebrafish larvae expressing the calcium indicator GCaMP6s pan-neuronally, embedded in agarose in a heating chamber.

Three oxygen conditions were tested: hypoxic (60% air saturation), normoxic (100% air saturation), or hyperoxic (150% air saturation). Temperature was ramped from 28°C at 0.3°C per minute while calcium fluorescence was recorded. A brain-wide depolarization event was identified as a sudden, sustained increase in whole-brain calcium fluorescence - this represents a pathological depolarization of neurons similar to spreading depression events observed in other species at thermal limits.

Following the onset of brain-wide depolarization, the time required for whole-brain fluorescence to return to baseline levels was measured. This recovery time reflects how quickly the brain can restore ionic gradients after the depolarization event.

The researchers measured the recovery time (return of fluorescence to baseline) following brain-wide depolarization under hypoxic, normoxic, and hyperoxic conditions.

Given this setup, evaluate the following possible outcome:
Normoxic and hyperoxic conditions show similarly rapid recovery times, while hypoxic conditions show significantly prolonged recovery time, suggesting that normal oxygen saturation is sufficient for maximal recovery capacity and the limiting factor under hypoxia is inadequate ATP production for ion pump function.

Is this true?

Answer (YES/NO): NO